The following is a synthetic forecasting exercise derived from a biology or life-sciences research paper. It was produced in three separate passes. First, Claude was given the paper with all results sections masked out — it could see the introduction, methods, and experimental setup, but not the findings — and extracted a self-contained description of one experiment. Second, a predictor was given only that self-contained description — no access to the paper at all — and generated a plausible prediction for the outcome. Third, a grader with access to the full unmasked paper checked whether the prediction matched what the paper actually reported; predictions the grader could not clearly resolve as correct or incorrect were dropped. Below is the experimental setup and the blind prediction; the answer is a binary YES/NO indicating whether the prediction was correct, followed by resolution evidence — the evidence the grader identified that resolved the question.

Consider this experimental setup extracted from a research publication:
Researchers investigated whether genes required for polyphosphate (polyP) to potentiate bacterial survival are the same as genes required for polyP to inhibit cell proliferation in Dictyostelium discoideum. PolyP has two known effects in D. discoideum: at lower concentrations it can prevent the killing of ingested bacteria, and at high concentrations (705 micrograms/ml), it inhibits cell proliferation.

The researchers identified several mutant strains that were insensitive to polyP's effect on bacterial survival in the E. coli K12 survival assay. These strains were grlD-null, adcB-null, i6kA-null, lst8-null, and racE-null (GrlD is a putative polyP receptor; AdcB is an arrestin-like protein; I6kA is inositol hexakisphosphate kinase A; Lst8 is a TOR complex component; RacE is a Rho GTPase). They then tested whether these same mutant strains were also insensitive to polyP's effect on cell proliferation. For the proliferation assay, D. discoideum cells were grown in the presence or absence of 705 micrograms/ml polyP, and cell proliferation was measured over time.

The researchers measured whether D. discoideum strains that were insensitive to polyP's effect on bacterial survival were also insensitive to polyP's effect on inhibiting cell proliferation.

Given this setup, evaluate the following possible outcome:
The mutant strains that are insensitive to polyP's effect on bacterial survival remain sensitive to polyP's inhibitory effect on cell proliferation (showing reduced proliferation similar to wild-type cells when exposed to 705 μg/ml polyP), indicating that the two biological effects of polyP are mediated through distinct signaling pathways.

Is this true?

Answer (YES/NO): NO